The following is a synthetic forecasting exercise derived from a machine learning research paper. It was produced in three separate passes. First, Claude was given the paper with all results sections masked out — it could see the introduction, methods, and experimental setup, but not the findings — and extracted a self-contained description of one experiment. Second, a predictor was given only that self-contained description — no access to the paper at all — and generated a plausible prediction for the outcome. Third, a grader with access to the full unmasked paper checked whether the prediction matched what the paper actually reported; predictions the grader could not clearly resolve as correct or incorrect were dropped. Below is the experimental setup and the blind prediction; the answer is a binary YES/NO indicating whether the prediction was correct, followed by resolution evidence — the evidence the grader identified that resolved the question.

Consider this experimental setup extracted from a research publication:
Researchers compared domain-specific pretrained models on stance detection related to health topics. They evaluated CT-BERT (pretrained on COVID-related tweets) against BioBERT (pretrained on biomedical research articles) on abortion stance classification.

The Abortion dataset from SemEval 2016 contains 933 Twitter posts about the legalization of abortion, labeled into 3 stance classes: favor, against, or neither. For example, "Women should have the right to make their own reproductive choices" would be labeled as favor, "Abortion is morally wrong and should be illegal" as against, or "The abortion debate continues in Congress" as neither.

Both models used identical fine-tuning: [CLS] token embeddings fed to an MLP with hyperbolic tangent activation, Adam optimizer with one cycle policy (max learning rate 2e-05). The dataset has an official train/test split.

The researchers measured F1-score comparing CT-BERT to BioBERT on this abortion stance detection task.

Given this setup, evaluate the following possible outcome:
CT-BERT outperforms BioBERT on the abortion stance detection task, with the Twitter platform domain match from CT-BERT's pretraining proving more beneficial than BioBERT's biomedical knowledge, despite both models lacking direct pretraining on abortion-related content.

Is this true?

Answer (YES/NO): YES